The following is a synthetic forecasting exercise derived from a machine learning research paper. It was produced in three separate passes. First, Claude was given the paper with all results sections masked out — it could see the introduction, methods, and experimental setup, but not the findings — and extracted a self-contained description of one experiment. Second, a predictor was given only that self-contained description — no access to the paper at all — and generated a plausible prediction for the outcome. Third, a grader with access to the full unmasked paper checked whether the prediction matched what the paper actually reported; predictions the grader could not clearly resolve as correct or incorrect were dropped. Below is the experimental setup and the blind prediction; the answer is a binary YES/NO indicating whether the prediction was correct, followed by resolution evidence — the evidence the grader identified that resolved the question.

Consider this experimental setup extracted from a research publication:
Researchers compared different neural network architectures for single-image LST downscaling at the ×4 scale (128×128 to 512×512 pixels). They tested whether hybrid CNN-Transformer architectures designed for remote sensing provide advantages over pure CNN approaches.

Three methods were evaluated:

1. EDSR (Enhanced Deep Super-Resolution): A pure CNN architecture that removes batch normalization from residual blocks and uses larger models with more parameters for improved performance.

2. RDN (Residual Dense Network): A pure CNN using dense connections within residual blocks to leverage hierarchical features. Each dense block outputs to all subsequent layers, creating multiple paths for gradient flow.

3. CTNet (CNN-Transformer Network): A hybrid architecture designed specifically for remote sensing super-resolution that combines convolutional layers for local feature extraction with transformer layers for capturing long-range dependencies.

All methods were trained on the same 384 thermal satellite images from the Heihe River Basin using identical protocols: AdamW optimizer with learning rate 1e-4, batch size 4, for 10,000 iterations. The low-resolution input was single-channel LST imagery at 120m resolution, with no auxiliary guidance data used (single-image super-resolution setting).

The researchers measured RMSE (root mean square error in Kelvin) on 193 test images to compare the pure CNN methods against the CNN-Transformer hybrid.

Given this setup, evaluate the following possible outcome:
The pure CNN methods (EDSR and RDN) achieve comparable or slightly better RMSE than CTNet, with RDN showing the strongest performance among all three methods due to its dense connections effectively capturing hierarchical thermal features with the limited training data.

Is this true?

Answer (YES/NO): YES